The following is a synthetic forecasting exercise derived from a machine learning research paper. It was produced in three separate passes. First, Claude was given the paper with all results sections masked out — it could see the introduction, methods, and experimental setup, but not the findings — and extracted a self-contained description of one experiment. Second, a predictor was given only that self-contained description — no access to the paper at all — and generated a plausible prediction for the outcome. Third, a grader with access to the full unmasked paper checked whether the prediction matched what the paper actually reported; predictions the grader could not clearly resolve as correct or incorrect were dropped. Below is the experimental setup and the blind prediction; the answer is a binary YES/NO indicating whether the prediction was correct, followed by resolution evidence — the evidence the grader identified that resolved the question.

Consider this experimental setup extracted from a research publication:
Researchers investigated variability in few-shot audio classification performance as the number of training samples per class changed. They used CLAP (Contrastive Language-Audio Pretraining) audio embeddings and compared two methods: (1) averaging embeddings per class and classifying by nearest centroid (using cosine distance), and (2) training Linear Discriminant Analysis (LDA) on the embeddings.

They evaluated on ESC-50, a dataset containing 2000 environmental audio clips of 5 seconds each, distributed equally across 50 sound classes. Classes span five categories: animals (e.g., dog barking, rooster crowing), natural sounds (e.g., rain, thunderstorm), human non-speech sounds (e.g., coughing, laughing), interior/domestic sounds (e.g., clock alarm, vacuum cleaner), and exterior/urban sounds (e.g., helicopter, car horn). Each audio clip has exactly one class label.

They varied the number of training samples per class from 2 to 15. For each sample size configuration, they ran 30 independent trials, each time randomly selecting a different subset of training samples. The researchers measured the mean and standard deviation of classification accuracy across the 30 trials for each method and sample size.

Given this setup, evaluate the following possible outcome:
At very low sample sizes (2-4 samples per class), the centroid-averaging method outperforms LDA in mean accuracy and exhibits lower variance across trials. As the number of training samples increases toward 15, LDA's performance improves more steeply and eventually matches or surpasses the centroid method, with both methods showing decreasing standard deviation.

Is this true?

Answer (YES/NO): NO